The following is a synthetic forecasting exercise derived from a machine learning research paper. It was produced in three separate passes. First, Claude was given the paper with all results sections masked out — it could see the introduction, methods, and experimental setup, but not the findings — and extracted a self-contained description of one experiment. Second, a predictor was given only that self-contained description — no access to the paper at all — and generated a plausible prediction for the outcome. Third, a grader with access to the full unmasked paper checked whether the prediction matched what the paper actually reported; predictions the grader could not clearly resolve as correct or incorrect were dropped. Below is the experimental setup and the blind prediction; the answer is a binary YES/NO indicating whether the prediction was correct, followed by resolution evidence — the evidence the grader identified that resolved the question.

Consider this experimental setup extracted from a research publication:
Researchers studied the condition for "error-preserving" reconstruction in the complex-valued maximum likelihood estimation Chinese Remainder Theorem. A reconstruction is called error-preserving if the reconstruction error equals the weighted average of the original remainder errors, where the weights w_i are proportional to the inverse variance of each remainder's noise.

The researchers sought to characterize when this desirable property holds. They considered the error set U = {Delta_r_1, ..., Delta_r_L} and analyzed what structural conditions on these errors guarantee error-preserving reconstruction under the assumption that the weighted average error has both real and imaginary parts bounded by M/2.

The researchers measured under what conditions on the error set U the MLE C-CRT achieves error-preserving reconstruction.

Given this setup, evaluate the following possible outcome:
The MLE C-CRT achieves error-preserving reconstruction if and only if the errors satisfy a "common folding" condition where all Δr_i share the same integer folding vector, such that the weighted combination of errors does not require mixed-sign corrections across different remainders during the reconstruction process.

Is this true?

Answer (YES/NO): NO